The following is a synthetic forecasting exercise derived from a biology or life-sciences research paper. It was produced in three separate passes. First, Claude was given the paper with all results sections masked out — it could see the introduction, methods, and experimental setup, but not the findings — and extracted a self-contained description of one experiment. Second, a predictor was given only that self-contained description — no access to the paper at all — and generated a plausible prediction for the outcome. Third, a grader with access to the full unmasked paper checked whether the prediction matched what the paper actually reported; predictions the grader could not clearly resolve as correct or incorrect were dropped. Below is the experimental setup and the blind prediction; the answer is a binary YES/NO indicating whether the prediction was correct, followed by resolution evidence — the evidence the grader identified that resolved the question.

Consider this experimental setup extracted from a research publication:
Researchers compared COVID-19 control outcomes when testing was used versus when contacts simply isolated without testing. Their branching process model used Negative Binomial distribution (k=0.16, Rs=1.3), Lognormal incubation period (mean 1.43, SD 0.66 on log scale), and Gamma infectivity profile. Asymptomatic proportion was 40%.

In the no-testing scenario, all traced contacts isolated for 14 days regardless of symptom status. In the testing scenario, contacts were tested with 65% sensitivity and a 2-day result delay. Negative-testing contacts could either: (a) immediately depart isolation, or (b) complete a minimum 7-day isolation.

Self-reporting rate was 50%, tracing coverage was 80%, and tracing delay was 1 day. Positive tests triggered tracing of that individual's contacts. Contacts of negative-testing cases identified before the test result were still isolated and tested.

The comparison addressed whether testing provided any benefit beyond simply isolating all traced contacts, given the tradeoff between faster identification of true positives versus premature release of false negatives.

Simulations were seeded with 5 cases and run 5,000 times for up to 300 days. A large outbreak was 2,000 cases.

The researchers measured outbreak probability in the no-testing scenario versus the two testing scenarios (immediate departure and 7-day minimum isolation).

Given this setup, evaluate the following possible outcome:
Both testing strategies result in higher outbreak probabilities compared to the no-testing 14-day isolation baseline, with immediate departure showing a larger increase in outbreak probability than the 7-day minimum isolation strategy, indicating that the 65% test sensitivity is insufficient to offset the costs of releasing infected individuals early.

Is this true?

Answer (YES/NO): NO